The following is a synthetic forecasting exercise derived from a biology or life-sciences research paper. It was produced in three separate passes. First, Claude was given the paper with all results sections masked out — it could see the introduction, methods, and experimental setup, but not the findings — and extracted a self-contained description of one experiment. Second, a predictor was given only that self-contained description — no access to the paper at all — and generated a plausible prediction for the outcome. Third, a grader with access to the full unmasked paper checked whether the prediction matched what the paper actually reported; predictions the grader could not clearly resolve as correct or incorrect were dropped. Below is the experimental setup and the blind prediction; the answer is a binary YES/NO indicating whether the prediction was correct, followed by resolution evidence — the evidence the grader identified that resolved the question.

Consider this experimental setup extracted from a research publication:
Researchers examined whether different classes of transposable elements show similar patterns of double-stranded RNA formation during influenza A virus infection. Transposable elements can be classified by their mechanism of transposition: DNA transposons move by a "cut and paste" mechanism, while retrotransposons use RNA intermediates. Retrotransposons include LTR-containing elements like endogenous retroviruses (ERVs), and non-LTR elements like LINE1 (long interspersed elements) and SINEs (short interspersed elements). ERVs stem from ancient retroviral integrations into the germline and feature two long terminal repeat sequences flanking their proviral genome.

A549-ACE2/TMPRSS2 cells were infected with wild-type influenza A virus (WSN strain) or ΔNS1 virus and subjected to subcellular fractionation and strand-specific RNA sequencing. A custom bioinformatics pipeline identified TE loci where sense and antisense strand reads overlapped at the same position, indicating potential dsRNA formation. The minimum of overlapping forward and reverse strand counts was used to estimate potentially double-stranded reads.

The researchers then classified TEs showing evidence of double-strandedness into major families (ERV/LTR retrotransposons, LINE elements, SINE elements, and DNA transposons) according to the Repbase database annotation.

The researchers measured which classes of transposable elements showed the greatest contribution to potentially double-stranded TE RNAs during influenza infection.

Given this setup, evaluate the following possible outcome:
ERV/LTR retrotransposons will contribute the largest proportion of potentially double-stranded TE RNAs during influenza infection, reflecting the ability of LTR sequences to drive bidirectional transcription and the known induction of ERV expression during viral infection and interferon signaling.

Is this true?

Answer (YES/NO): NO